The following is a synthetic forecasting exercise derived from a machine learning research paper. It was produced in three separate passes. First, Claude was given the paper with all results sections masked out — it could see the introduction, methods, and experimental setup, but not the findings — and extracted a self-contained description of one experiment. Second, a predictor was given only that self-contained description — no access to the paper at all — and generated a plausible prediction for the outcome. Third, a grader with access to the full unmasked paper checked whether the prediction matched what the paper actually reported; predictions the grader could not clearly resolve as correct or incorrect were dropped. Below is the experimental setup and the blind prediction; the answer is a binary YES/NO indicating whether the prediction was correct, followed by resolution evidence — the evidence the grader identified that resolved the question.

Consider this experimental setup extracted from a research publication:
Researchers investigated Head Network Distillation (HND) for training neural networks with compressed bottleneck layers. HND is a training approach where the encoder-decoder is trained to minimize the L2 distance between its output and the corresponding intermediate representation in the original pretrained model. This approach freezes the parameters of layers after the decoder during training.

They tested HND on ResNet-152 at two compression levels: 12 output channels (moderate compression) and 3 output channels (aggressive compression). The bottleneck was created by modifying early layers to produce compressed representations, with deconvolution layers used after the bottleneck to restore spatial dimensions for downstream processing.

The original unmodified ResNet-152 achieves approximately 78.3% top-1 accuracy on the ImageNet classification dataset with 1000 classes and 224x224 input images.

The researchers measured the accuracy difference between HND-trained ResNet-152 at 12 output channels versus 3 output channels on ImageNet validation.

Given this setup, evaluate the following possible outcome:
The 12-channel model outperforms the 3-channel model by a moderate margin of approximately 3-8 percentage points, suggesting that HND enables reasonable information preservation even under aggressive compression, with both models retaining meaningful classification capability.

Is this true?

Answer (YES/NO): NO